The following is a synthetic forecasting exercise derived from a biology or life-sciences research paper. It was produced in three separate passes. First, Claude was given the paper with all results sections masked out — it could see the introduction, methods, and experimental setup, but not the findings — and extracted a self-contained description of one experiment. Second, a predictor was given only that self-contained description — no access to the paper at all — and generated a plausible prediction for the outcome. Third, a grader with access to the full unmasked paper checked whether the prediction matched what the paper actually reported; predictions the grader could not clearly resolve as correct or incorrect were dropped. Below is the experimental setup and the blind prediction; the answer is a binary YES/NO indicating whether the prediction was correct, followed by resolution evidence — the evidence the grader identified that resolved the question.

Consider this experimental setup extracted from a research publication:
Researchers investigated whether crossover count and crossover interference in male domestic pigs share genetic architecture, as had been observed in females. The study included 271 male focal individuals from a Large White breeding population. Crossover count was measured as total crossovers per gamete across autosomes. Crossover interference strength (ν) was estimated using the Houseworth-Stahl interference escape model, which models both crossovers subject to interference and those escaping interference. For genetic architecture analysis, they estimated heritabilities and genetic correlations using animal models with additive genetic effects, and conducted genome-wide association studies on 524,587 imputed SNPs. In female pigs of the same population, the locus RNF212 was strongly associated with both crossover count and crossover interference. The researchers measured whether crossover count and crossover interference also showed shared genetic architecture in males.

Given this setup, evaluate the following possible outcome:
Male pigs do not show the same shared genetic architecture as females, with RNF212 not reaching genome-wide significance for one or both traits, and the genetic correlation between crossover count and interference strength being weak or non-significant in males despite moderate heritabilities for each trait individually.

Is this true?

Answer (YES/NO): NO